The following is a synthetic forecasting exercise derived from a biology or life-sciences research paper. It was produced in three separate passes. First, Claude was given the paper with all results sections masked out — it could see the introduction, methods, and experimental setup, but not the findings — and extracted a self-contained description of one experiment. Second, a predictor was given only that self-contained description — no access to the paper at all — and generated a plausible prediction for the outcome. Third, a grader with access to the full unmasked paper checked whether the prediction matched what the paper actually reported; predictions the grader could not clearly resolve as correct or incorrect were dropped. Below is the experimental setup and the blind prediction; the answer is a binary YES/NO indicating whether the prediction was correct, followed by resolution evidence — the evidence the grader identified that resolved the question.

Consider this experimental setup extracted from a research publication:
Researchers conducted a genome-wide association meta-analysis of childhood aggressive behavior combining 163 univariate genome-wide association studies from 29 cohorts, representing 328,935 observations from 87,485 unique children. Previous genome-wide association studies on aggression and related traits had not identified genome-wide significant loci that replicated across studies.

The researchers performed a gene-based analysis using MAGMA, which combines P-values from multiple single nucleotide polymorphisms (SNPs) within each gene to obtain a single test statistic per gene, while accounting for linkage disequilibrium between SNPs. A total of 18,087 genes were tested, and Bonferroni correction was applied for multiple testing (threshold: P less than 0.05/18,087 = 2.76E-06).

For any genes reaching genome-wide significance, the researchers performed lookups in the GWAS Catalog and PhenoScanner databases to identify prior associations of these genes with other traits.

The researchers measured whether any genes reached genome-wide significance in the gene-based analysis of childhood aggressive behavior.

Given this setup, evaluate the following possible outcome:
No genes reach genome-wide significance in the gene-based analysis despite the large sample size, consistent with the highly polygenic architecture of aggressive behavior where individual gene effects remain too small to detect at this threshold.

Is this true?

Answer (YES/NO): NO